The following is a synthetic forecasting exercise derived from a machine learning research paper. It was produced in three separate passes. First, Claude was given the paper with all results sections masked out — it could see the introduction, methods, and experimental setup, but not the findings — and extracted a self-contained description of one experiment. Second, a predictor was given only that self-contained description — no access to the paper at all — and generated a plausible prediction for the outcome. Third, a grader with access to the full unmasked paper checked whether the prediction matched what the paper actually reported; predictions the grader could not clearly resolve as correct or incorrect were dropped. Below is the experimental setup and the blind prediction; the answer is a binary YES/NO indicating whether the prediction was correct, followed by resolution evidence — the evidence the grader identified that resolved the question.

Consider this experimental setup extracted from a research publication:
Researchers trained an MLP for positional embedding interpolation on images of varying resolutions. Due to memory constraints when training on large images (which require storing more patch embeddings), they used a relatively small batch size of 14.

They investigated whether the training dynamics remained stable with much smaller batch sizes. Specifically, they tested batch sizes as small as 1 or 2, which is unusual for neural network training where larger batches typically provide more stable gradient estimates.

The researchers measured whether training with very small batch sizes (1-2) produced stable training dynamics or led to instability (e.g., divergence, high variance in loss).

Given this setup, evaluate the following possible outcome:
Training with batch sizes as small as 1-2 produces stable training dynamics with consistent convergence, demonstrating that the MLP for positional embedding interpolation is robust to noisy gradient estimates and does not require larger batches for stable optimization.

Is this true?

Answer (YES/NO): YES